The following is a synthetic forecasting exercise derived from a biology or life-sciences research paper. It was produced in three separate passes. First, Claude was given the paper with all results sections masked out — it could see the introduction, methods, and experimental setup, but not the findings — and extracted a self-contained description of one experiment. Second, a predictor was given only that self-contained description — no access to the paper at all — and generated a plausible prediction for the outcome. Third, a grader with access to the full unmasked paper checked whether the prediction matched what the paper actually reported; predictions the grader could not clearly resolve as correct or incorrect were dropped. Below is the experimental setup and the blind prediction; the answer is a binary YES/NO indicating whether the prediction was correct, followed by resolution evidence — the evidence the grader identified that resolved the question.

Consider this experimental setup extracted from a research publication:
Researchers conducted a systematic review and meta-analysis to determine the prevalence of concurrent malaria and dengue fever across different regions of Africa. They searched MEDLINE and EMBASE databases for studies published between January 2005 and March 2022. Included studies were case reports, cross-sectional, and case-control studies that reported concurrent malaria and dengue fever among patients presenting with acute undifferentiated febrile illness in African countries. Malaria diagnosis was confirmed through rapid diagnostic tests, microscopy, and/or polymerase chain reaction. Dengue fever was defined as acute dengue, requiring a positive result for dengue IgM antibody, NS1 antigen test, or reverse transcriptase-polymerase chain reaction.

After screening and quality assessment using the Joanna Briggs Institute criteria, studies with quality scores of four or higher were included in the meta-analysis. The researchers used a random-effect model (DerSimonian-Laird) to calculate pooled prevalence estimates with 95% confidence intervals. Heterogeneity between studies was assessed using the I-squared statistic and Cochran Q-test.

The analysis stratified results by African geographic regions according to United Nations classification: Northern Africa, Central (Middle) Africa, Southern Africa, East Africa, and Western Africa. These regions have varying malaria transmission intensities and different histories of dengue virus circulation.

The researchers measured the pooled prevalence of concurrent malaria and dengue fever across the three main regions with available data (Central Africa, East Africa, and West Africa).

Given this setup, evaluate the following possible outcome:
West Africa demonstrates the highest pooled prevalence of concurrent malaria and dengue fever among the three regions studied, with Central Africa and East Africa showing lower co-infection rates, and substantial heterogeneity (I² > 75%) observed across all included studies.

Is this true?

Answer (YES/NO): NO